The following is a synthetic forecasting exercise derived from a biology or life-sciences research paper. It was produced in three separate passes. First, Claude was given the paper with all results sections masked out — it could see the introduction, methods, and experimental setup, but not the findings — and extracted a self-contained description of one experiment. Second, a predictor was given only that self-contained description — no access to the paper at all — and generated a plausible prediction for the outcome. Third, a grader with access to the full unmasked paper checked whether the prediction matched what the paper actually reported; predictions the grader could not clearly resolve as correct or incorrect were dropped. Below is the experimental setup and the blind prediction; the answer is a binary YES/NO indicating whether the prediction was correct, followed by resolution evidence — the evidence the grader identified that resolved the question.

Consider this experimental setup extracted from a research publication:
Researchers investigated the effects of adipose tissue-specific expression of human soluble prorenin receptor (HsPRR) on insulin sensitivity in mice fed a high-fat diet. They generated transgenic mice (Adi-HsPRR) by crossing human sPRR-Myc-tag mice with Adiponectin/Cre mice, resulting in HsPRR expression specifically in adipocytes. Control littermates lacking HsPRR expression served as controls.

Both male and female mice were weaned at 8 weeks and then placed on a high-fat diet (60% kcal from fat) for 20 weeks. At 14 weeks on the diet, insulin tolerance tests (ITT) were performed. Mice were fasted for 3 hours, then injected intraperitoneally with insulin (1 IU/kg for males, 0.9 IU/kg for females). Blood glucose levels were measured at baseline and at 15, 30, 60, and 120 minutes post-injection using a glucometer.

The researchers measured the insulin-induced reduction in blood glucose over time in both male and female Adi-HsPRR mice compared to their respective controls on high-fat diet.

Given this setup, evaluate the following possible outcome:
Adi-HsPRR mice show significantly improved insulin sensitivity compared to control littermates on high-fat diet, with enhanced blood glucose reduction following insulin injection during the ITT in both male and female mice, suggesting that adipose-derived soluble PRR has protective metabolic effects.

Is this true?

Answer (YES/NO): NO